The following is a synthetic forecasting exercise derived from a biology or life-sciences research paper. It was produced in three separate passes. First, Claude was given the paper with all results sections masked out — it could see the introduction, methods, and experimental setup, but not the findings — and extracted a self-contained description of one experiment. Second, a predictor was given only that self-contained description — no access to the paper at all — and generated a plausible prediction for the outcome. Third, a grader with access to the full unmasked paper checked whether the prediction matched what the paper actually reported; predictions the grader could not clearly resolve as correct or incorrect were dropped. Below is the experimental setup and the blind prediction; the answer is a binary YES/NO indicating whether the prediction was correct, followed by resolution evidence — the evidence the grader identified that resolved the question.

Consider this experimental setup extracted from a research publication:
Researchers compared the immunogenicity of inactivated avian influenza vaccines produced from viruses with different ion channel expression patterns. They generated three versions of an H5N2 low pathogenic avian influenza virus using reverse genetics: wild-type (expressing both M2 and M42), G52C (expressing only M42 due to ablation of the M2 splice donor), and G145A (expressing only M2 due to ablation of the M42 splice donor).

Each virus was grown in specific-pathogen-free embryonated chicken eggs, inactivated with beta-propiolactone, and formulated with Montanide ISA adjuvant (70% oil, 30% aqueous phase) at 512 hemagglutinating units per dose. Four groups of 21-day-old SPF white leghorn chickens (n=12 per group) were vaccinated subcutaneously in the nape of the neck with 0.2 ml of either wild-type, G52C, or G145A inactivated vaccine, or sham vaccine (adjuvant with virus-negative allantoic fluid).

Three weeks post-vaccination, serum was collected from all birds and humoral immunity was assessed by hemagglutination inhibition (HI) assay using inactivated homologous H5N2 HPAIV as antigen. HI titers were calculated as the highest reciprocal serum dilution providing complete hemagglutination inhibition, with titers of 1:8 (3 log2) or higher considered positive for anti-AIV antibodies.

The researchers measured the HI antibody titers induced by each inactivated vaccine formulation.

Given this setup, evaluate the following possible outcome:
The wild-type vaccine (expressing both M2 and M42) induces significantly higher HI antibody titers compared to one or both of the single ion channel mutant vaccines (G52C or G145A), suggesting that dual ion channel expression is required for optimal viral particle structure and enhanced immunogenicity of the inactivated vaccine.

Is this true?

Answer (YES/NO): NO